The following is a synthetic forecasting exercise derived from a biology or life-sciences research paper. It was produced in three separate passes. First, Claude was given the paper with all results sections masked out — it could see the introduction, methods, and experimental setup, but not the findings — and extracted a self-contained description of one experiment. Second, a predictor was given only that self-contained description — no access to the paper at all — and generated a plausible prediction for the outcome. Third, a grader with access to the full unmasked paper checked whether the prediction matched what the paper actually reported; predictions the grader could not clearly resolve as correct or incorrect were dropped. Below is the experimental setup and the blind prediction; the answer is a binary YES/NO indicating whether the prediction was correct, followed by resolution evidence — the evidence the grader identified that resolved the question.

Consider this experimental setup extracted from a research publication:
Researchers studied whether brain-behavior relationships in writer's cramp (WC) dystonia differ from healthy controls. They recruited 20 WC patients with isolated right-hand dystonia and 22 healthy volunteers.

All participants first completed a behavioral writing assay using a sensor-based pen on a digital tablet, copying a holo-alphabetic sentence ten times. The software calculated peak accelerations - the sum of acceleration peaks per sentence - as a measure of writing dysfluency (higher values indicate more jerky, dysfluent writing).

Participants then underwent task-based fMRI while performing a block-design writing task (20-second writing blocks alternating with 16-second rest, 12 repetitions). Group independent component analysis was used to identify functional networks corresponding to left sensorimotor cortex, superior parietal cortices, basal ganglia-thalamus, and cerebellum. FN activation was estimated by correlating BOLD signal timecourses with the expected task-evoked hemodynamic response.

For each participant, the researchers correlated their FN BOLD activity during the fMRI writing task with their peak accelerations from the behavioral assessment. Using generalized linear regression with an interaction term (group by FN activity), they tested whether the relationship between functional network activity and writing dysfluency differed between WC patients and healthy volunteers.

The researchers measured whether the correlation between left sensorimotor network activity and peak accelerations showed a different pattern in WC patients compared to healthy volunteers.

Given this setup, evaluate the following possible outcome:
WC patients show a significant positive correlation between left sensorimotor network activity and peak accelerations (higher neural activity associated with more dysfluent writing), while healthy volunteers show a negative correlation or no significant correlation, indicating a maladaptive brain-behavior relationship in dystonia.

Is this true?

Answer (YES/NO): NO